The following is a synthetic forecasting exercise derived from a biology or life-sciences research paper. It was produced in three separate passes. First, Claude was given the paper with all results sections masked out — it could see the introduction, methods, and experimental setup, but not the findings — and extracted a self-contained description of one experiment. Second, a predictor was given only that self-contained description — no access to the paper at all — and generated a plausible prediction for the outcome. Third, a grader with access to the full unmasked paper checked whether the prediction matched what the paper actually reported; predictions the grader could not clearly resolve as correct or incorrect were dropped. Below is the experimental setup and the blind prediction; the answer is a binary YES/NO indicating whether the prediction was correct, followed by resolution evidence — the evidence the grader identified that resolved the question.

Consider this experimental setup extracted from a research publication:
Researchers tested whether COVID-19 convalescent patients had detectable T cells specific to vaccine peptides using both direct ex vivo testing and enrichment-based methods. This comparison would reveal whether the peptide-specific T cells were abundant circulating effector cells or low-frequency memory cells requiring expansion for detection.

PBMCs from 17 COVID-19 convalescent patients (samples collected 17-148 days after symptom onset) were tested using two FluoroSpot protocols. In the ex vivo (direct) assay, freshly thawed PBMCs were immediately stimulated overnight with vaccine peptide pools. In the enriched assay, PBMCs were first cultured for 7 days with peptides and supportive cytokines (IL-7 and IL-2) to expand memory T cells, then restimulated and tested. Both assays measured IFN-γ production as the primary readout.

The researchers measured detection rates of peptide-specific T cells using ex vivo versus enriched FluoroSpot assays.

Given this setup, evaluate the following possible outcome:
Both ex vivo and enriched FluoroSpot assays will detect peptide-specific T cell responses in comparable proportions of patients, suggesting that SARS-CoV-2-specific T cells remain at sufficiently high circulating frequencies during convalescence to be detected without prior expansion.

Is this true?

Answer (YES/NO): YES